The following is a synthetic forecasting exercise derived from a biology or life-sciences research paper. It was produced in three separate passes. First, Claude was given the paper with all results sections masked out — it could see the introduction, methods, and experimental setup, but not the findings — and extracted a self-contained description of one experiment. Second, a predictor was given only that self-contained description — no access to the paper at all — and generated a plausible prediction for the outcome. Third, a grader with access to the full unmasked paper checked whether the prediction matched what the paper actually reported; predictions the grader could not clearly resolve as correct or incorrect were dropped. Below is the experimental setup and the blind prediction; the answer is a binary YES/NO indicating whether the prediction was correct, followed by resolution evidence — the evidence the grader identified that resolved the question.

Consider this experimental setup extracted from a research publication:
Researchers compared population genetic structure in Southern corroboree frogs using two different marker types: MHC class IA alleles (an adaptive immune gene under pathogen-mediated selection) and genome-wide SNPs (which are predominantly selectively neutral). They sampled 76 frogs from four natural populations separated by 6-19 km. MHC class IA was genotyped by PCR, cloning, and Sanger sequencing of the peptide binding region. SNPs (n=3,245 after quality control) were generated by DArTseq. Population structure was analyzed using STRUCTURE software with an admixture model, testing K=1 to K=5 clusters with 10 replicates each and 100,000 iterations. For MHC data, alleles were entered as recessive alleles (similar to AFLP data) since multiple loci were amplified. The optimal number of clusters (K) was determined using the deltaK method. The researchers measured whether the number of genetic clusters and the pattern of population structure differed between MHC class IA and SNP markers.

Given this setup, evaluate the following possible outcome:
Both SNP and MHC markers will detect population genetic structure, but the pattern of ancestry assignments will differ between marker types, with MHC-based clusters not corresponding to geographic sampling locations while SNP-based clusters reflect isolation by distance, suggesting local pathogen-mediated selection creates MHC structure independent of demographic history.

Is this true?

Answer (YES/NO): NO